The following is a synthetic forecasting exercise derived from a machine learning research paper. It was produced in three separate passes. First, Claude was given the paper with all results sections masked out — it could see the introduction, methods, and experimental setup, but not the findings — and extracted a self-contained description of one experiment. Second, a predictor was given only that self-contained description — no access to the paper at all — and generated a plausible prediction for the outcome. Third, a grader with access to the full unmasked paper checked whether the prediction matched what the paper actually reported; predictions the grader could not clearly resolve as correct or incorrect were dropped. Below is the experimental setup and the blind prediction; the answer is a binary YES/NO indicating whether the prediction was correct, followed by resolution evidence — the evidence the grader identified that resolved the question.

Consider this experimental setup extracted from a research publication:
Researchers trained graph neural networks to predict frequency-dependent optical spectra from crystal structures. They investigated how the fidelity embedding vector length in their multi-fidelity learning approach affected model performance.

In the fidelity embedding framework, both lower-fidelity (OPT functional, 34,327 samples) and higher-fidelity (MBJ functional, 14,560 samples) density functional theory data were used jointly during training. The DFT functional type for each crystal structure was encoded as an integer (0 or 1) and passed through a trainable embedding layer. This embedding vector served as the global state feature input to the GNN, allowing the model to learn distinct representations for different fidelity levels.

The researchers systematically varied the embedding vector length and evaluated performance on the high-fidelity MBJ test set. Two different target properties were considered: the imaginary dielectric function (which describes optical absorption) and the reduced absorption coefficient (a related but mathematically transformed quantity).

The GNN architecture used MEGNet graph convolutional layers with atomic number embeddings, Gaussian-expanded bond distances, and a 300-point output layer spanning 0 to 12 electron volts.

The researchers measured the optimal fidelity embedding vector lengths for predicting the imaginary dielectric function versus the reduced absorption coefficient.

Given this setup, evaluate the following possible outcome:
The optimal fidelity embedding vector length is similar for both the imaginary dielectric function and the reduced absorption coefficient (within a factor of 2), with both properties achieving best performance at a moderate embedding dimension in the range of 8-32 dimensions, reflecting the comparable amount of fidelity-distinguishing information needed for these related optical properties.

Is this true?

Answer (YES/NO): YES